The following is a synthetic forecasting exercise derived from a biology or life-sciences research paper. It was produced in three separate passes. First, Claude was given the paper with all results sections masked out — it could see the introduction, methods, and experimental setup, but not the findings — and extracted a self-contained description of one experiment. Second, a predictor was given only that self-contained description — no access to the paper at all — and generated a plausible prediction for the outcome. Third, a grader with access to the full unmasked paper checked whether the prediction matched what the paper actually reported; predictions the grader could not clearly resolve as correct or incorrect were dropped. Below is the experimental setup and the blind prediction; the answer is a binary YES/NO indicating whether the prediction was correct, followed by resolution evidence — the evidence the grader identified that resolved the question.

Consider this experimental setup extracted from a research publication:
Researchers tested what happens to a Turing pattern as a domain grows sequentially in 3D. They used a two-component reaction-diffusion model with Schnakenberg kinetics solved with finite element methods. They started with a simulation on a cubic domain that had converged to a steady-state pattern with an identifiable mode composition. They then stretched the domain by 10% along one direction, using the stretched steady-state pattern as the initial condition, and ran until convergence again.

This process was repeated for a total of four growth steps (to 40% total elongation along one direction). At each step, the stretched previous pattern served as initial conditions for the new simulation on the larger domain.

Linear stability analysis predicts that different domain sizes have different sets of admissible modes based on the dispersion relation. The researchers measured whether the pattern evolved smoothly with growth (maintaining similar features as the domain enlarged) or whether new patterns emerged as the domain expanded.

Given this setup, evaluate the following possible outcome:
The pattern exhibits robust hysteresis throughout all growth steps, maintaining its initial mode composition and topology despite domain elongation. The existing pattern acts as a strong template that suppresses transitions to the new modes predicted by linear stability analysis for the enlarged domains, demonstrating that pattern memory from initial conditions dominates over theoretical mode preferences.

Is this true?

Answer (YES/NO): NO